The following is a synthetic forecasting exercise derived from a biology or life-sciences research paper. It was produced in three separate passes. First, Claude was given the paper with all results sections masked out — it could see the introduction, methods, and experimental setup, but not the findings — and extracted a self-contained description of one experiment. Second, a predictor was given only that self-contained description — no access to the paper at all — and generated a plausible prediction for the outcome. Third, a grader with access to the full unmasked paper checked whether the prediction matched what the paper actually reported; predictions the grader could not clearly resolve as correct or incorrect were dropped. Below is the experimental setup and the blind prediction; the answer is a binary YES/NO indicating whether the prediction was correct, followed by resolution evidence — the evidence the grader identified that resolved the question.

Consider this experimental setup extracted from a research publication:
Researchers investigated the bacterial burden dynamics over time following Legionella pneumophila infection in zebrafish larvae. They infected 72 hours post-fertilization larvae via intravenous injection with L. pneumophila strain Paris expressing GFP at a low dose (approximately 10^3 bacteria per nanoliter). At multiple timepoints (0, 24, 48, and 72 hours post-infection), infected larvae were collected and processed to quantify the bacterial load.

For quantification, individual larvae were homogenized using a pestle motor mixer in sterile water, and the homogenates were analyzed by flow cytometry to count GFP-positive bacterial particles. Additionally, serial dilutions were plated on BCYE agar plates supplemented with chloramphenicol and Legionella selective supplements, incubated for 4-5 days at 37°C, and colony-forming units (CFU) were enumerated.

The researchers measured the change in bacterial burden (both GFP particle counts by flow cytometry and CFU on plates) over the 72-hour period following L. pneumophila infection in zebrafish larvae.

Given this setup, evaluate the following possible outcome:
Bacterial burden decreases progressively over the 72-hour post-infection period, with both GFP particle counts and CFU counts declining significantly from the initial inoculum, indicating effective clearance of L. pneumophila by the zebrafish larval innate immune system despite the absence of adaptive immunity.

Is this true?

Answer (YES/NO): YES